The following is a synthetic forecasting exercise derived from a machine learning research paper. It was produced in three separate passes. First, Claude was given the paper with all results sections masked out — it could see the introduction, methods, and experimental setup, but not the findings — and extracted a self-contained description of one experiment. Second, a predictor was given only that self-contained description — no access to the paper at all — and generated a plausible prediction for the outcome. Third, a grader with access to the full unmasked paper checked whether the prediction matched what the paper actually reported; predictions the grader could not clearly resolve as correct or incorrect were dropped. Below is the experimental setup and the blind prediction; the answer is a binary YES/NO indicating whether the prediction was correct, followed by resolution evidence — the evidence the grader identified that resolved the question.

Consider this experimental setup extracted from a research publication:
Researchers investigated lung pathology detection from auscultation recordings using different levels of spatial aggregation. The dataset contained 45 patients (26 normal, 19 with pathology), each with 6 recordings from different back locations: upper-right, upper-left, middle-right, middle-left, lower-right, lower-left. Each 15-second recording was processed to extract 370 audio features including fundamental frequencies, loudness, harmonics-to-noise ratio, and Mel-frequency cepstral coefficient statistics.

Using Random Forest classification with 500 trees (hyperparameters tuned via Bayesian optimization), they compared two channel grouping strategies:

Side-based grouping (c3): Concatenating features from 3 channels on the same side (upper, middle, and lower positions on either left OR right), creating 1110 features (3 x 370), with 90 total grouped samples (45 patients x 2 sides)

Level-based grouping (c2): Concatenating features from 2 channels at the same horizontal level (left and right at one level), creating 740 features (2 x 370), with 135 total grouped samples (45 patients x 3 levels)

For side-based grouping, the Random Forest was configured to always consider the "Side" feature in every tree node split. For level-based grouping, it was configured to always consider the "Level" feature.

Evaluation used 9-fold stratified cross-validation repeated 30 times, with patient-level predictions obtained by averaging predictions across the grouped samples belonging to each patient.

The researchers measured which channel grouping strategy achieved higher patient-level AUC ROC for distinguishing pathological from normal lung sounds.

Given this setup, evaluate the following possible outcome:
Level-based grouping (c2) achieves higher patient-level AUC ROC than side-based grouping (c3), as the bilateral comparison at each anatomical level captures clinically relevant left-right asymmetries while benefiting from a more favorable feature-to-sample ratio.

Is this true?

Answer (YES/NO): NO